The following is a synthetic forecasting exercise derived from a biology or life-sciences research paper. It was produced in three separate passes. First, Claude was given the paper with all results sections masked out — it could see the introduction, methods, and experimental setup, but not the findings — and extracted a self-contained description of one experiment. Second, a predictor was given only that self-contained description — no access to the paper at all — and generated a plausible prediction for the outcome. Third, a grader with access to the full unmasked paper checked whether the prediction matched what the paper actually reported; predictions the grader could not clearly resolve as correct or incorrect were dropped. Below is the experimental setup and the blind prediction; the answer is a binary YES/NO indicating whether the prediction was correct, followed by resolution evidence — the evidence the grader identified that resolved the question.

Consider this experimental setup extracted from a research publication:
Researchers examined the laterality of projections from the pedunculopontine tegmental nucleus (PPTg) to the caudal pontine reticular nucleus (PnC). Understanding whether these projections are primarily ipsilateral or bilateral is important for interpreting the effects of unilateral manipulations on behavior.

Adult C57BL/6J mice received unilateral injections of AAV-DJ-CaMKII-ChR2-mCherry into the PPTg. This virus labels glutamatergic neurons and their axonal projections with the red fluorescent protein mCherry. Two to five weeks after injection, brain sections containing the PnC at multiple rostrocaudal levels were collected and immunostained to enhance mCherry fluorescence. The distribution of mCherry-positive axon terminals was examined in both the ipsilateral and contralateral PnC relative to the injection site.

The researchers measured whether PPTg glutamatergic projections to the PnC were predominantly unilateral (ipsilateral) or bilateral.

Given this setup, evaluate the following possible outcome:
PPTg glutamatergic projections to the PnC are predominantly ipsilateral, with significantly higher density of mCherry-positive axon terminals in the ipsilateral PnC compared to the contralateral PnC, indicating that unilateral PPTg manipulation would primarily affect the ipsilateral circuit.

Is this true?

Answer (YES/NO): YES